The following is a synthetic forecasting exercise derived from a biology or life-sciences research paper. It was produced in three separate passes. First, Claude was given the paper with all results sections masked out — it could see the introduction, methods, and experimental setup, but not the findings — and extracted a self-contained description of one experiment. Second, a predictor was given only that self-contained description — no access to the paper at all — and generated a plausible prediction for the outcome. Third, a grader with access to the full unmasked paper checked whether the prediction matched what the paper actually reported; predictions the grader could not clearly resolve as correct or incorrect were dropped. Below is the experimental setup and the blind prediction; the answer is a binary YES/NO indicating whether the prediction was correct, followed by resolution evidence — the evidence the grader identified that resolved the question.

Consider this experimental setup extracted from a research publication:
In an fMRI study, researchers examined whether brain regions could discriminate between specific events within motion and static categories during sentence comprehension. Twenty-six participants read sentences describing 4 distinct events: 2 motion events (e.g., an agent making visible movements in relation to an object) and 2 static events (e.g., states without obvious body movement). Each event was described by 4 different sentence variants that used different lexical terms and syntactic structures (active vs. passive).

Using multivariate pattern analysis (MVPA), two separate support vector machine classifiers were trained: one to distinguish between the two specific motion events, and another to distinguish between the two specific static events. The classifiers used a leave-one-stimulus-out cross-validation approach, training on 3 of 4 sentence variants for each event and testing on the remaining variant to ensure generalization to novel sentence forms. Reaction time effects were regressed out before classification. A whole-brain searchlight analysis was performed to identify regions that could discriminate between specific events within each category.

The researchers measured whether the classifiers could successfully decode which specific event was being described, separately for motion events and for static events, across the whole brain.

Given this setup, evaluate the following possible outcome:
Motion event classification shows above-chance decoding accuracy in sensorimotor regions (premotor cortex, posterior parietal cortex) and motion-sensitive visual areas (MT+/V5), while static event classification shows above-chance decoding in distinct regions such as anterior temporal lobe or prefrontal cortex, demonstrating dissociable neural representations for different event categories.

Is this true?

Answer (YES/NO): NO